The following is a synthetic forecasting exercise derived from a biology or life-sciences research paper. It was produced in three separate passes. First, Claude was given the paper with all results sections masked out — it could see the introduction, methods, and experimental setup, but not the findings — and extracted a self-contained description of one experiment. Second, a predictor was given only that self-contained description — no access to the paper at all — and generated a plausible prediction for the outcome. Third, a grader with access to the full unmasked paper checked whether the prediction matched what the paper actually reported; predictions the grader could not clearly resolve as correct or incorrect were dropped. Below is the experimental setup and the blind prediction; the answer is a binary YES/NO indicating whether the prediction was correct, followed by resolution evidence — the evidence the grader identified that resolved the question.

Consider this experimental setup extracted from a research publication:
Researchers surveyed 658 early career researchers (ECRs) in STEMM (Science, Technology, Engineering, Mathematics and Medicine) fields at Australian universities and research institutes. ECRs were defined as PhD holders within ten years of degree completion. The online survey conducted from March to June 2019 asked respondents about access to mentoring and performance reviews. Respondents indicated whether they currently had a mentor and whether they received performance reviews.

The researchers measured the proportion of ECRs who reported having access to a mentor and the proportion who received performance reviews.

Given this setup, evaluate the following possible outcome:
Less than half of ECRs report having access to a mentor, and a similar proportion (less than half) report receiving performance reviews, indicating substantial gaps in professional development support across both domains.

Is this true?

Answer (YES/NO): NO